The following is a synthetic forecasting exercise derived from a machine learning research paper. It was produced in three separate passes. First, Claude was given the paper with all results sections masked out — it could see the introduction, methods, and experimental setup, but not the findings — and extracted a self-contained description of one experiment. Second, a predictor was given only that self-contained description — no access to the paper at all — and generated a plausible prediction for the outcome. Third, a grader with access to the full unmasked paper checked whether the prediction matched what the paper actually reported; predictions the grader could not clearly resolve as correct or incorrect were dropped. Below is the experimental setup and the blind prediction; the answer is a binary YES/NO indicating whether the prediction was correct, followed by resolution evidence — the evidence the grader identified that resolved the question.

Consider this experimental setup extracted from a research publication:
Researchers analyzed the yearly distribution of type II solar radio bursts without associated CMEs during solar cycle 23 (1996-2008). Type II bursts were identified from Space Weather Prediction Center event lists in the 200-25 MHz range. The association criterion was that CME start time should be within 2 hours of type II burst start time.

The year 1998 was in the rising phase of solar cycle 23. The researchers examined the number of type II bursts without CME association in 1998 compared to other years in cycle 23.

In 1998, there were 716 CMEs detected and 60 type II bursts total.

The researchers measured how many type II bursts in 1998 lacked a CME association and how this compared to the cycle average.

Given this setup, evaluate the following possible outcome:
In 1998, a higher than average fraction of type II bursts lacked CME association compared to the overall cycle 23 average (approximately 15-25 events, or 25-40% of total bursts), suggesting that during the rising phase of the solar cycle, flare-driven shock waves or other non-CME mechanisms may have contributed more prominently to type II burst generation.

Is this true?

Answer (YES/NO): NO